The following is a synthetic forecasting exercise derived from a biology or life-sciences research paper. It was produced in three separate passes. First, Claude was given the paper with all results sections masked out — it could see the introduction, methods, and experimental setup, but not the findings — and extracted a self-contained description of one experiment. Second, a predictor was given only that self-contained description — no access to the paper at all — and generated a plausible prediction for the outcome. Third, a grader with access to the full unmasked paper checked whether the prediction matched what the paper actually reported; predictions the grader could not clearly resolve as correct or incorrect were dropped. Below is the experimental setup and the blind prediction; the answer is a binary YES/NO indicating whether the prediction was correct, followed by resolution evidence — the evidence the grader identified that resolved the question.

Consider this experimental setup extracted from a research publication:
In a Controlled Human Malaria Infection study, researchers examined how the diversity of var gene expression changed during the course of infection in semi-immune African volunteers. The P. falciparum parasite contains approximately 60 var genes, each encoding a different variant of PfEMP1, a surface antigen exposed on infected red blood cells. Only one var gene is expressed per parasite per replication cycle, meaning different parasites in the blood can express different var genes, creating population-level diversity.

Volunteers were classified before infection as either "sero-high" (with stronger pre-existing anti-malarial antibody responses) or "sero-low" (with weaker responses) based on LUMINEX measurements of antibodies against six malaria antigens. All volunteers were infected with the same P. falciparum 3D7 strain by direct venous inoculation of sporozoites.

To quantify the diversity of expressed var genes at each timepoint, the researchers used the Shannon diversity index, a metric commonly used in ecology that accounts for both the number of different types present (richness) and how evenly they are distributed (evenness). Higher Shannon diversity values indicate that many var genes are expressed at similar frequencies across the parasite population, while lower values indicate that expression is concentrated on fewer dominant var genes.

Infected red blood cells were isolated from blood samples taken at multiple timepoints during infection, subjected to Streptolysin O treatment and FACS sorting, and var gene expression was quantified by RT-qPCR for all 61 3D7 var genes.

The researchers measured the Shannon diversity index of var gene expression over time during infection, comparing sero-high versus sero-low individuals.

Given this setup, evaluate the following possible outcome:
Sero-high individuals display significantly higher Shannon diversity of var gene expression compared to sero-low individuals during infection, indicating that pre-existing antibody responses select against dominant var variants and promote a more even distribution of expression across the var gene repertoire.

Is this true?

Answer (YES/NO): NO